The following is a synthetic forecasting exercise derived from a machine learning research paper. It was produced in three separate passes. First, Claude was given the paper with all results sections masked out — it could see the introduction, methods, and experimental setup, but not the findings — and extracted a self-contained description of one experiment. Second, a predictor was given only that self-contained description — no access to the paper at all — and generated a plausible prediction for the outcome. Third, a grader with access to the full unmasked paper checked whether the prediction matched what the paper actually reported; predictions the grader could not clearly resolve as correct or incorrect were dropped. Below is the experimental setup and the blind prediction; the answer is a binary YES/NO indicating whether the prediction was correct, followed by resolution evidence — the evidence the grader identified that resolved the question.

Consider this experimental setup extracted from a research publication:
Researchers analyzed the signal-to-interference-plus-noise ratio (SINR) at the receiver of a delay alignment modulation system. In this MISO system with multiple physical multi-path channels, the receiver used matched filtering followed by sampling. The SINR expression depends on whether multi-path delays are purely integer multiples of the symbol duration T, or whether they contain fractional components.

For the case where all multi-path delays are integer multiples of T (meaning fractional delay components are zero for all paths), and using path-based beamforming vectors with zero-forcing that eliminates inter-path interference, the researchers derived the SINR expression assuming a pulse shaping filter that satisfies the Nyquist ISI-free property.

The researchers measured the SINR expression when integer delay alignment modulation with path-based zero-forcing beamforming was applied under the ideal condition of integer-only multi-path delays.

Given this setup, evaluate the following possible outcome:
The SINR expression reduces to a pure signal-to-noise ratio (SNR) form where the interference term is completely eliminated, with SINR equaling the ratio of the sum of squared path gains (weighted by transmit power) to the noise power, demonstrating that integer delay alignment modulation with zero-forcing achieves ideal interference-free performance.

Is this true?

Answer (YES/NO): YES